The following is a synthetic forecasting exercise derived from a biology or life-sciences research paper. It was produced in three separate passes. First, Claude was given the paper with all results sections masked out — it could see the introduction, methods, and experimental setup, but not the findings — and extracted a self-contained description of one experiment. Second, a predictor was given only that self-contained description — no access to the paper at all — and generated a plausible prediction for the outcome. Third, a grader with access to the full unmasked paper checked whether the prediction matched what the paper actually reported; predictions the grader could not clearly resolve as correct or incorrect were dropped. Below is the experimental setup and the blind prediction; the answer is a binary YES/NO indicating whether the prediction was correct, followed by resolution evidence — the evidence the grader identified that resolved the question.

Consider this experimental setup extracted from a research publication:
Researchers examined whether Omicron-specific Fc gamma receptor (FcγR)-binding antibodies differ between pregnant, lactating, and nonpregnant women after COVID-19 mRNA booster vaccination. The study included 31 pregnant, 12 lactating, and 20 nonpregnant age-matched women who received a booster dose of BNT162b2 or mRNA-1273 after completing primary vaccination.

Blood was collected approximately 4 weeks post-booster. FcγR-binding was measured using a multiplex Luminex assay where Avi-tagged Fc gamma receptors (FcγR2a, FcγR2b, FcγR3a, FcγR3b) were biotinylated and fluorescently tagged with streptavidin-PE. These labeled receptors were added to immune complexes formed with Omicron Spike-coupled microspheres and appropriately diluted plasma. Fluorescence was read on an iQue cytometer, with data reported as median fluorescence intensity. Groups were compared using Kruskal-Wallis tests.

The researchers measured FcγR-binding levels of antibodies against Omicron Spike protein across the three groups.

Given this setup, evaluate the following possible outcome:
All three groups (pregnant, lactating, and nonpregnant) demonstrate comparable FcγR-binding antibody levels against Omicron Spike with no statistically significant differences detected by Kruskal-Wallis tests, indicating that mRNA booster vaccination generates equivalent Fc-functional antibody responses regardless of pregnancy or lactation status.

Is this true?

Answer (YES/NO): YES